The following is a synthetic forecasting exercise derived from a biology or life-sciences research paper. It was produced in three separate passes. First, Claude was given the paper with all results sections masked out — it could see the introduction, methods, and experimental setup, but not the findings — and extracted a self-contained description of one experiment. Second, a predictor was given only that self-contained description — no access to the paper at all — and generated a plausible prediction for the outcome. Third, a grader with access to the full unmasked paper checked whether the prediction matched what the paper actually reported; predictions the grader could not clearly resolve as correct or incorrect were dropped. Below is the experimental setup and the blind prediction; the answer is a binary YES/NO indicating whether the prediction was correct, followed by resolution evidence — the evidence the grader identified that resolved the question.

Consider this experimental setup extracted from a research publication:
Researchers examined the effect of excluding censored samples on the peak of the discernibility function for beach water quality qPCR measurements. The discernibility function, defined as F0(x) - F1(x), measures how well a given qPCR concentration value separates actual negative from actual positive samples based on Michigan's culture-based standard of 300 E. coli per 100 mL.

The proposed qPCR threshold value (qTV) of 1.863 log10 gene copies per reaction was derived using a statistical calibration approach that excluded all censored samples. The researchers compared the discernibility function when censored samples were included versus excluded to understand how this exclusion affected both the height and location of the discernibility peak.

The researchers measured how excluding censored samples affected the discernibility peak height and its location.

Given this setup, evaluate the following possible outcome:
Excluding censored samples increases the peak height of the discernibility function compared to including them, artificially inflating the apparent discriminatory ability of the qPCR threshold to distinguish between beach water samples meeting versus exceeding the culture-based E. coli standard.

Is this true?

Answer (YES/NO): NO